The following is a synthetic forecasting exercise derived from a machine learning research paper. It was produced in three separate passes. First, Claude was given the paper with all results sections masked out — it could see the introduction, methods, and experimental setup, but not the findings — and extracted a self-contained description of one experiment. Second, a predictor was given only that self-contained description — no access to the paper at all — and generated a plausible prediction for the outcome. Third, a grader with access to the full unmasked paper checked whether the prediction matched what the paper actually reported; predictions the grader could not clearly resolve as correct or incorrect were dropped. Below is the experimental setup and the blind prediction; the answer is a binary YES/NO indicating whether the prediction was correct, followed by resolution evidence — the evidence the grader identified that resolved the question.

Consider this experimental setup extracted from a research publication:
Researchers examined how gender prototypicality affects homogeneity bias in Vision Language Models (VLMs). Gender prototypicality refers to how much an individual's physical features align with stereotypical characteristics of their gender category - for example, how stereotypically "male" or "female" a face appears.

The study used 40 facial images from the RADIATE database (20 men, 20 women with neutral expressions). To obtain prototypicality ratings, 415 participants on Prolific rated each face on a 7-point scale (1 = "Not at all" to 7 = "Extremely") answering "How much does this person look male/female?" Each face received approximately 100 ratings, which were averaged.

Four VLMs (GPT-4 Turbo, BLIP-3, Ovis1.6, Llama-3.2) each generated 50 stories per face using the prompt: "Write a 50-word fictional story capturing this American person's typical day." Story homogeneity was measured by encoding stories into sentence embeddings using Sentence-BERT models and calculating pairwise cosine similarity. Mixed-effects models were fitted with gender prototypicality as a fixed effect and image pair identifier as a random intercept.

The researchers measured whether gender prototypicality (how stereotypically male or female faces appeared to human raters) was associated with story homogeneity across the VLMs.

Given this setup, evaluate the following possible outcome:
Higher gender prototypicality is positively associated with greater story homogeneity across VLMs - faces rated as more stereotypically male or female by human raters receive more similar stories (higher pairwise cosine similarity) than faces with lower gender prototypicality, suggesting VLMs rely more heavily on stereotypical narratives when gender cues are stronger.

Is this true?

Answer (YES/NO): YES